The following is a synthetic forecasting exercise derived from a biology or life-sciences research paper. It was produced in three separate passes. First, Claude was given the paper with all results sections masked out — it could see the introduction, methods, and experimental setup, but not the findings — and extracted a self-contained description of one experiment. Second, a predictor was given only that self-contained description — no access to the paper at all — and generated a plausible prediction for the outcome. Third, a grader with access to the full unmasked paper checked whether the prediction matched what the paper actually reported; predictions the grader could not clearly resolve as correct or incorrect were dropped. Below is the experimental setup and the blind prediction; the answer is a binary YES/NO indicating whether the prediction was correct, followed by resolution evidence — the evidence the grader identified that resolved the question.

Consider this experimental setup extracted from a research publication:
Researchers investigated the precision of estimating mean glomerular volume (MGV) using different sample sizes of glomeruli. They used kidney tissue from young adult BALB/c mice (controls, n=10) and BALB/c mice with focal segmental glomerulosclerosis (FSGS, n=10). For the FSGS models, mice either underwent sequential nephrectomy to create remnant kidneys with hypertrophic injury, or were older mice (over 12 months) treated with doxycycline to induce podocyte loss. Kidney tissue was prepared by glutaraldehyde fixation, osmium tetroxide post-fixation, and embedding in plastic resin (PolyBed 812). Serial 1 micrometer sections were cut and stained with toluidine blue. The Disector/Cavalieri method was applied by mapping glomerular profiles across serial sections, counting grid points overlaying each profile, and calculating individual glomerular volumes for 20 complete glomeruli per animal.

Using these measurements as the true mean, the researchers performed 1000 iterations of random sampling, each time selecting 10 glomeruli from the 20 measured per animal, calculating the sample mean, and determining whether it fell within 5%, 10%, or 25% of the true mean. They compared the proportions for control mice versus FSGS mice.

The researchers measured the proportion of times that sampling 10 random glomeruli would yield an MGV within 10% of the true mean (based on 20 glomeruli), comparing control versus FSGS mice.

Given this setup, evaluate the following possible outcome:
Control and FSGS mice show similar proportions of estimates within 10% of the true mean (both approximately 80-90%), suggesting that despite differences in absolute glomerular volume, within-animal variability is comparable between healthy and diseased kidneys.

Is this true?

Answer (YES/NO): YES